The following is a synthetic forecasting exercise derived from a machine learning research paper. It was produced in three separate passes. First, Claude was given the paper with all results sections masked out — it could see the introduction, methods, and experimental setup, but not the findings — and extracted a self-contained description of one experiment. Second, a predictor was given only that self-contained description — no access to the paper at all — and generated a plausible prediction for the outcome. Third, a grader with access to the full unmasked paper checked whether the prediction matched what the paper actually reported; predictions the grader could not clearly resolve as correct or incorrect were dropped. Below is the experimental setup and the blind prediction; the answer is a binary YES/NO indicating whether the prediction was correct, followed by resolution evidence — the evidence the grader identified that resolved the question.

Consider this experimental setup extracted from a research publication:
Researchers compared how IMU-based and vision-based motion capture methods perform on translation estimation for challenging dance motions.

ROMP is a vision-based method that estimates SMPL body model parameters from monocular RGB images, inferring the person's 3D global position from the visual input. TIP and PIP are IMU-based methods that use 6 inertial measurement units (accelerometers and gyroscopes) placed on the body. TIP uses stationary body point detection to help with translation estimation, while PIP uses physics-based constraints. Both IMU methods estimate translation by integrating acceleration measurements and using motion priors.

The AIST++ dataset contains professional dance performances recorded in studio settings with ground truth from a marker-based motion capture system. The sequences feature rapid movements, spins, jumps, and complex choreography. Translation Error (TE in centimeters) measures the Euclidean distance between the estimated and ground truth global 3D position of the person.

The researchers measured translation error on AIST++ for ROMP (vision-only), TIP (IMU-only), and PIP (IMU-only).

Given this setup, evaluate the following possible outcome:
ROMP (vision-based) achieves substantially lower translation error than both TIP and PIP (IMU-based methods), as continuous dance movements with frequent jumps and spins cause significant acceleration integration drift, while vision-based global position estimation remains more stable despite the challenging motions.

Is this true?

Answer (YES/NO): YES